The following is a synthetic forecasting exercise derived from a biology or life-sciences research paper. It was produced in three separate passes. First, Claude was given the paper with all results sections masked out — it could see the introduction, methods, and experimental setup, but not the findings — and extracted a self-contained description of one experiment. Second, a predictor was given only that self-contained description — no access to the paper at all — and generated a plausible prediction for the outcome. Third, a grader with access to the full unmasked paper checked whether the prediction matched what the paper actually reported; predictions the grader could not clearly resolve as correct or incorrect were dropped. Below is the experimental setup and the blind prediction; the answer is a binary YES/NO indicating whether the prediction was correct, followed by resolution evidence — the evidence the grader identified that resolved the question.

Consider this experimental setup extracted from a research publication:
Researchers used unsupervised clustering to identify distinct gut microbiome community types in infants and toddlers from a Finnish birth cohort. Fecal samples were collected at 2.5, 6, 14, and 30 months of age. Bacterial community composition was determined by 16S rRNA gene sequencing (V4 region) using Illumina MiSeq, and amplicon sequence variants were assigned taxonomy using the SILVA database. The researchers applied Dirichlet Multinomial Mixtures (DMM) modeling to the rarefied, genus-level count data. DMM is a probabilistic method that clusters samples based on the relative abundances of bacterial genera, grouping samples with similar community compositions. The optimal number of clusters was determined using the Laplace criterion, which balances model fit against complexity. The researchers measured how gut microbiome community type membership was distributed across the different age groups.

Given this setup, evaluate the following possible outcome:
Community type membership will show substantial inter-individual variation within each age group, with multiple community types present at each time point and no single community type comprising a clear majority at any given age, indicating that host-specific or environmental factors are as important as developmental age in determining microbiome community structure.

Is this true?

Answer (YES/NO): NO